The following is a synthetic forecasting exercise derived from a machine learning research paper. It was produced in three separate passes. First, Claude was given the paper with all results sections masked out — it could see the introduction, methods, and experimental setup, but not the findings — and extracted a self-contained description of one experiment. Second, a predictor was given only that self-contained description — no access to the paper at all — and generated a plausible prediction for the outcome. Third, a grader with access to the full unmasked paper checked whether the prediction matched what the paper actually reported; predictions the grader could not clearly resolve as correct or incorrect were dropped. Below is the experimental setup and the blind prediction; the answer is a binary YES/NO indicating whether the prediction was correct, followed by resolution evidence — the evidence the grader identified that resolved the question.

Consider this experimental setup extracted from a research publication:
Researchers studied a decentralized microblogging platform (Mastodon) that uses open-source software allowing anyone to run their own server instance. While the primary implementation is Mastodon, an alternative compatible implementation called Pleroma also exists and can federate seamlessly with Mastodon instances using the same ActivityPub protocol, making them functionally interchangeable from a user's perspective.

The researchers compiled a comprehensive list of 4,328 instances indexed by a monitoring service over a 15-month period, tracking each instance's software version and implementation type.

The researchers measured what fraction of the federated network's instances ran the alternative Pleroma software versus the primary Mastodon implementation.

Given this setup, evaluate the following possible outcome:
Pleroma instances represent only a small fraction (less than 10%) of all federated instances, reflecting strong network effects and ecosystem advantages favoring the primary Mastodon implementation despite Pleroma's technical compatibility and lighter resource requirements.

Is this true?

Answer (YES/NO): YES